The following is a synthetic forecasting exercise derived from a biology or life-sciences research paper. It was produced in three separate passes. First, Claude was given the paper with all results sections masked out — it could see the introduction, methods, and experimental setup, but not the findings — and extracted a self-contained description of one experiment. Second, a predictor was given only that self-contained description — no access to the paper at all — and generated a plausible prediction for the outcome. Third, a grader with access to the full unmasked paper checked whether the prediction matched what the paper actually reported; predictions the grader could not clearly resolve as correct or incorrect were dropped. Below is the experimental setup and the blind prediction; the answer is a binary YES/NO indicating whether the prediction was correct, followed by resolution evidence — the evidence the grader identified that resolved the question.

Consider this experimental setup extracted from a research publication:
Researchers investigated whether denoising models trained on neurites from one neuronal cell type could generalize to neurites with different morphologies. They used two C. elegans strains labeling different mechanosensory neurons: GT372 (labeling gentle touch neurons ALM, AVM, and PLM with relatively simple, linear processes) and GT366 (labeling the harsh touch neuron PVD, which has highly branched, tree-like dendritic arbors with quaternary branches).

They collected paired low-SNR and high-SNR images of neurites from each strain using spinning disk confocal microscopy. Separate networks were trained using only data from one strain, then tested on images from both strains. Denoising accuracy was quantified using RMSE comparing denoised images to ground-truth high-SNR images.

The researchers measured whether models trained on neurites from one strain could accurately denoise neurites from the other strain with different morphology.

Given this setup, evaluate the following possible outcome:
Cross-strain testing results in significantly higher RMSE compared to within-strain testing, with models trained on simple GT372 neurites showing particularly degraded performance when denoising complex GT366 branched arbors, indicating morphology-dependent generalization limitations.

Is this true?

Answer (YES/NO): NO